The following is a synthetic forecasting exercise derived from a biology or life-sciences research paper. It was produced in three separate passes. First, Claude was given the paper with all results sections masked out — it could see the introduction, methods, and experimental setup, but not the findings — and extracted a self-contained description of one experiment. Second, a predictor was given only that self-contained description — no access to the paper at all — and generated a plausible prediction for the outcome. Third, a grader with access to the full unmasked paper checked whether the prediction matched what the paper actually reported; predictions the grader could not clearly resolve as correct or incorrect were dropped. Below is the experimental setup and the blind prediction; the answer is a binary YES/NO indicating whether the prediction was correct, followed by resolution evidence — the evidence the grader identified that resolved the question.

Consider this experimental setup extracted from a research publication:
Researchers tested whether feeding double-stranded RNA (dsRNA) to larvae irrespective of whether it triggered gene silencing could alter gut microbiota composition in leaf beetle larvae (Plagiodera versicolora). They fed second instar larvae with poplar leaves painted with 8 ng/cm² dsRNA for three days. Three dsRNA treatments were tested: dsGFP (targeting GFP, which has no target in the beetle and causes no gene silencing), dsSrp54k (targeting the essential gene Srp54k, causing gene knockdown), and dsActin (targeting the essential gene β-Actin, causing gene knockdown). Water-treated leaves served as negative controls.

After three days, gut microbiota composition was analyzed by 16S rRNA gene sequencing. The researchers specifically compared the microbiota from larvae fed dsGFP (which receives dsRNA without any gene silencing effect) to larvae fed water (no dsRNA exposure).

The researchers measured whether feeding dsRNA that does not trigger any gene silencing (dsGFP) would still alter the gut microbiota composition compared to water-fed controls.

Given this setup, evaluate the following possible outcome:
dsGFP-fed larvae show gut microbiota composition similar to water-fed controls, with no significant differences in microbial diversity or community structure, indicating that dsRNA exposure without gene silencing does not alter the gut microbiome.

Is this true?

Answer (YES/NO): NO